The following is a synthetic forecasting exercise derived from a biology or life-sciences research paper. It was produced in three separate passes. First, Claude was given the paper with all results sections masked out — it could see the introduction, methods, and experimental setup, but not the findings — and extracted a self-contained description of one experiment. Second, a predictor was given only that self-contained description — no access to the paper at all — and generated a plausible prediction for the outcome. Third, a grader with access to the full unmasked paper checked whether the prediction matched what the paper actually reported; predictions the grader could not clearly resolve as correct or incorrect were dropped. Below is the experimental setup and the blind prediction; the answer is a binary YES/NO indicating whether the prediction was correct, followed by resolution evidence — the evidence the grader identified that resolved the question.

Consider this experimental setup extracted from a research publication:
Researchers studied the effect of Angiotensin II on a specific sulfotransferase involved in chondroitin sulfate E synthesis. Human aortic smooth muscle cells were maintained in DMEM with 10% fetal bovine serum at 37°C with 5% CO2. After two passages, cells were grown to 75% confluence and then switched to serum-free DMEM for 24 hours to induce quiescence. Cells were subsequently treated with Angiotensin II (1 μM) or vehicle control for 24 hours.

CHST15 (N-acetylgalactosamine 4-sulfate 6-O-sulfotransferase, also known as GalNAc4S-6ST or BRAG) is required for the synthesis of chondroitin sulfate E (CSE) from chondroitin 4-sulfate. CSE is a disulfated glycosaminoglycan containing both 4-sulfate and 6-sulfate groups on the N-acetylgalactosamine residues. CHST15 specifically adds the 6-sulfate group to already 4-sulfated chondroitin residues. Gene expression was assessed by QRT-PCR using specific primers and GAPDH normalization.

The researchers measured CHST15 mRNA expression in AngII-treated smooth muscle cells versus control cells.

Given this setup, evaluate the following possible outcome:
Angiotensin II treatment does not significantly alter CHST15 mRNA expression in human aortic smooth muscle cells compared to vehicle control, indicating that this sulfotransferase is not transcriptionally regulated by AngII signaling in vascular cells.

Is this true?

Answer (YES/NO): NO